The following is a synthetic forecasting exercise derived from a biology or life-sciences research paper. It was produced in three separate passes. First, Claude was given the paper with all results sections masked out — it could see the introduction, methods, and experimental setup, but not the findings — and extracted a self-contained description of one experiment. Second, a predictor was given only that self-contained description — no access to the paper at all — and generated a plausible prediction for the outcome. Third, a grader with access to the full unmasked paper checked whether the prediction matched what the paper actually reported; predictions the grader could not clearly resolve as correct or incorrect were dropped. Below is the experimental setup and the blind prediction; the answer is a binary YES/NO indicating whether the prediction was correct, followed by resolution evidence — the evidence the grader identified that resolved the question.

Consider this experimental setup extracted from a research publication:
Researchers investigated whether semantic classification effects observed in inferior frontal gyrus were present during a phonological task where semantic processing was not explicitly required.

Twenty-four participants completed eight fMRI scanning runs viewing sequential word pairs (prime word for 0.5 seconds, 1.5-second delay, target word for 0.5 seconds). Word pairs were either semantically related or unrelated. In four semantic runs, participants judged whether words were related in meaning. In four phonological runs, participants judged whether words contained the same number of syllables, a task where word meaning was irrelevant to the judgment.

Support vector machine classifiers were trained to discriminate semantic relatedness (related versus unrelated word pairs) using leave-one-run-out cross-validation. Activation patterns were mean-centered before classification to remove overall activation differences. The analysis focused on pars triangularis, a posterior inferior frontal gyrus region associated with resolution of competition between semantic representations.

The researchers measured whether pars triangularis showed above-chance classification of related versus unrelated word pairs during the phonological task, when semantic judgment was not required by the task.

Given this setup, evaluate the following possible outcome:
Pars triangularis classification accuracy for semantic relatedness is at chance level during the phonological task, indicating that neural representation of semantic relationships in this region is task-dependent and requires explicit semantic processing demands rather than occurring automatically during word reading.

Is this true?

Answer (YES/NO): YES